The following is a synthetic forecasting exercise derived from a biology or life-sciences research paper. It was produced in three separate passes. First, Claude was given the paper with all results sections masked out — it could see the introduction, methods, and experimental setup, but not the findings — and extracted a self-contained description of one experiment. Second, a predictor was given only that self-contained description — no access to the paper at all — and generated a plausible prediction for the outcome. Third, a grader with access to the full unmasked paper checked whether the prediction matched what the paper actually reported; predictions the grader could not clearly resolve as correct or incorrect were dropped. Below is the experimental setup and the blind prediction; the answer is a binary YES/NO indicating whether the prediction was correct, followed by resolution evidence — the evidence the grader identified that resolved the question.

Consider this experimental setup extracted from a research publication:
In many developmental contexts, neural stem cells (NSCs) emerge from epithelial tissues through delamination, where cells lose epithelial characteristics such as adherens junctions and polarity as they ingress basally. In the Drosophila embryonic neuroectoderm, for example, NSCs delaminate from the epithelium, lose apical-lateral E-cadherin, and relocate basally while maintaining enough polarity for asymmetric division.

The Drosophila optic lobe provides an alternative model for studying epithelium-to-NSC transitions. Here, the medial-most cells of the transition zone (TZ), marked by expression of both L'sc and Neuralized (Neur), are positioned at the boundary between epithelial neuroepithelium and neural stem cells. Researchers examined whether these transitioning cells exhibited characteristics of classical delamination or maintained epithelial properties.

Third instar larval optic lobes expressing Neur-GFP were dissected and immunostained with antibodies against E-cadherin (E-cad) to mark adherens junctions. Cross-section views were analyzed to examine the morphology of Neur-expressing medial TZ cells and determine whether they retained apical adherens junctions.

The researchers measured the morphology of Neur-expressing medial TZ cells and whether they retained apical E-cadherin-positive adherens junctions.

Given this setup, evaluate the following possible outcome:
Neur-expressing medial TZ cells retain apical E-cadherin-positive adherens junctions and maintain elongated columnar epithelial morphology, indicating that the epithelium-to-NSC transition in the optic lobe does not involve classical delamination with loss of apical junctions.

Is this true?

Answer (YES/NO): NO